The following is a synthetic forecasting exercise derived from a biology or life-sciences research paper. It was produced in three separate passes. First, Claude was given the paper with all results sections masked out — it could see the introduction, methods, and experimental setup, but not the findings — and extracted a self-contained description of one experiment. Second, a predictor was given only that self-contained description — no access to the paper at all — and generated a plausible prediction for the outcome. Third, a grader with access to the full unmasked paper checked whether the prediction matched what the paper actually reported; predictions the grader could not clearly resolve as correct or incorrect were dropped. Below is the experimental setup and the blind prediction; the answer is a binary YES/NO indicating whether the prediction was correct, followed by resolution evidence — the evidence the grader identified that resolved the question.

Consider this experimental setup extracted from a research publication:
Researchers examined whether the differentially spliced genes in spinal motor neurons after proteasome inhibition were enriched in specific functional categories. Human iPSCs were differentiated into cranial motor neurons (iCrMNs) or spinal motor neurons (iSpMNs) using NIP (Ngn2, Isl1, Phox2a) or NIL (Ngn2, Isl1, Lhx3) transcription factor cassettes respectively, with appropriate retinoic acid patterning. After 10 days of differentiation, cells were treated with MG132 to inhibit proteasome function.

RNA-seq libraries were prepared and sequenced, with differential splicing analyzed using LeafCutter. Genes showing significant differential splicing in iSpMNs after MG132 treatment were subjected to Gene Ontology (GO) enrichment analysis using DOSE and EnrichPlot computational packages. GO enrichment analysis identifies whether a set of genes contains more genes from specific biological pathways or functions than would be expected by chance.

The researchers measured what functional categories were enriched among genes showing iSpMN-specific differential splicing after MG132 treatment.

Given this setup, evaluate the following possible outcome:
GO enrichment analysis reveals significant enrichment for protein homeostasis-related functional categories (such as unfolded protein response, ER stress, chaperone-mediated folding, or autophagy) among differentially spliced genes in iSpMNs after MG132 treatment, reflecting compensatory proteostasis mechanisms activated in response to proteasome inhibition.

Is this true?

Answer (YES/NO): YES